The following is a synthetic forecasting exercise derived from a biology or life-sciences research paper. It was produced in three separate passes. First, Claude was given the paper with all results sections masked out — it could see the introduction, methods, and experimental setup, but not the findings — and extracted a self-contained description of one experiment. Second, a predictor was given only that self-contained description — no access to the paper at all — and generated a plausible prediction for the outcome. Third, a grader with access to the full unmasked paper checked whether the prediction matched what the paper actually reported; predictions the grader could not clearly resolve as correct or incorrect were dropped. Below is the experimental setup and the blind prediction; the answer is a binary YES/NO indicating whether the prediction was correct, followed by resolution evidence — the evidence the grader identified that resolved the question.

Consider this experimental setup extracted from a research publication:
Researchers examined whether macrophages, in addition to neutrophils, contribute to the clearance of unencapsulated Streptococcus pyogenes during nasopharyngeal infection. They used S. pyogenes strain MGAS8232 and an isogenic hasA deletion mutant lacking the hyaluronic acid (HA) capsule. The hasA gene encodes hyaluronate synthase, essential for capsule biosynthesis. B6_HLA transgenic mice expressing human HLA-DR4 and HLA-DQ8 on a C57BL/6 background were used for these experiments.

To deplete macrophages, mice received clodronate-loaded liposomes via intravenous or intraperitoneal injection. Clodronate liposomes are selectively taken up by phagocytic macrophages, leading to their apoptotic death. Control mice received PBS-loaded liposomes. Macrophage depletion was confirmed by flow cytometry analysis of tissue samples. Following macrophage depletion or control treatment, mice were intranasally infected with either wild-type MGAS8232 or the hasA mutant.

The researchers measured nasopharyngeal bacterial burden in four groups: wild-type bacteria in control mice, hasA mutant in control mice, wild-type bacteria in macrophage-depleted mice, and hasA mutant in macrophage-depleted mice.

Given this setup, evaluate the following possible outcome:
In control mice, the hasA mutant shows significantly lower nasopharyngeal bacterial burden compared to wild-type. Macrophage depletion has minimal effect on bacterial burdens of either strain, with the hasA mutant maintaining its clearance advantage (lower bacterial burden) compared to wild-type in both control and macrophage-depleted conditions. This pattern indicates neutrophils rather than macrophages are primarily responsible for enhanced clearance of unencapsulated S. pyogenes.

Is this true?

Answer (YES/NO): YES